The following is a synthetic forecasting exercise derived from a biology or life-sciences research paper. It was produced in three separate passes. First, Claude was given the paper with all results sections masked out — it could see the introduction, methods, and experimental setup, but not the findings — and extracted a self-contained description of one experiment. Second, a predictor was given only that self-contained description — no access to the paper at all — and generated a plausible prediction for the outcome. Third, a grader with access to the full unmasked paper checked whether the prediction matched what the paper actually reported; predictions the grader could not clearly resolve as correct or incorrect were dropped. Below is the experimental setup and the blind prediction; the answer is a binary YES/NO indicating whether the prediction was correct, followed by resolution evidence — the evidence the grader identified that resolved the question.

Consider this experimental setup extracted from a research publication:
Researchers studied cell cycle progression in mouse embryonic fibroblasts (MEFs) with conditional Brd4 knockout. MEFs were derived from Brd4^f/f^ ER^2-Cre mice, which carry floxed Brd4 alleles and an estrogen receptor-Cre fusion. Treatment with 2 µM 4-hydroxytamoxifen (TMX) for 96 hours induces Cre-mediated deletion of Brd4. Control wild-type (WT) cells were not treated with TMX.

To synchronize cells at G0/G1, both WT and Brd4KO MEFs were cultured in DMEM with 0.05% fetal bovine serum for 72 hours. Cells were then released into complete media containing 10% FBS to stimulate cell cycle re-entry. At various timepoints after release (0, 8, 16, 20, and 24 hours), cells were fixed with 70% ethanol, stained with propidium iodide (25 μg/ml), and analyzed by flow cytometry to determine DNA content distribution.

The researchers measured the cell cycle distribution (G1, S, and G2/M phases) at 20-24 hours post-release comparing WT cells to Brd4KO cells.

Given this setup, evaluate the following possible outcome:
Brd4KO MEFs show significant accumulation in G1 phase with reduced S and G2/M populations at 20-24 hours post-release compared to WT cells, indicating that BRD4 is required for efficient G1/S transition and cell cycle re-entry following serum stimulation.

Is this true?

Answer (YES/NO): NO